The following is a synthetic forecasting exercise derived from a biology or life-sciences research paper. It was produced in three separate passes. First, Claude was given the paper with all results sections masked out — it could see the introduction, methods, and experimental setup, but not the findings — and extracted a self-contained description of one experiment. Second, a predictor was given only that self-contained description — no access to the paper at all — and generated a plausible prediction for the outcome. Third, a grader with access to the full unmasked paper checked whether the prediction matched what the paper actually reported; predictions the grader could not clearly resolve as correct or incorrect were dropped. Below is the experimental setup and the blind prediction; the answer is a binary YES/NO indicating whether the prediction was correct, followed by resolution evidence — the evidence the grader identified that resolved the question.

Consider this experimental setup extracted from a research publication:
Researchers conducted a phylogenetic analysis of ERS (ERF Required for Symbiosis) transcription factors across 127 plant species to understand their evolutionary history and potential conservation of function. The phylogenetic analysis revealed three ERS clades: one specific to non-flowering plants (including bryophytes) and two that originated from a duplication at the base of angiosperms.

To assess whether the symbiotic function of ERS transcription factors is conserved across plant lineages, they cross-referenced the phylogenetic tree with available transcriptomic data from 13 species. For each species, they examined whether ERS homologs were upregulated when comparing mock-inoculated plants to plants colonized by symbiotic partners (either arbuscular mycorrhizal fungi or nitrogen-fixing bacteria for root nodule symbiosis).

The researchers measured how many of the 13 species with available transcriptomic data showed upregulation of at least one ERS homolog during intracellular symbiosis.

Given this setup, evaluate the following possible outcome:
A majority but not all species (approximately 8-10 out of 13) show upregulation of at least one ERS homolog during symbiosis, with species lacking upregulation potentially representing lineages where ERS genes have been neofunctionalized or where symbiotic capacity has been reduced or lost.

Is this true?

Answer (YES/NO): NO